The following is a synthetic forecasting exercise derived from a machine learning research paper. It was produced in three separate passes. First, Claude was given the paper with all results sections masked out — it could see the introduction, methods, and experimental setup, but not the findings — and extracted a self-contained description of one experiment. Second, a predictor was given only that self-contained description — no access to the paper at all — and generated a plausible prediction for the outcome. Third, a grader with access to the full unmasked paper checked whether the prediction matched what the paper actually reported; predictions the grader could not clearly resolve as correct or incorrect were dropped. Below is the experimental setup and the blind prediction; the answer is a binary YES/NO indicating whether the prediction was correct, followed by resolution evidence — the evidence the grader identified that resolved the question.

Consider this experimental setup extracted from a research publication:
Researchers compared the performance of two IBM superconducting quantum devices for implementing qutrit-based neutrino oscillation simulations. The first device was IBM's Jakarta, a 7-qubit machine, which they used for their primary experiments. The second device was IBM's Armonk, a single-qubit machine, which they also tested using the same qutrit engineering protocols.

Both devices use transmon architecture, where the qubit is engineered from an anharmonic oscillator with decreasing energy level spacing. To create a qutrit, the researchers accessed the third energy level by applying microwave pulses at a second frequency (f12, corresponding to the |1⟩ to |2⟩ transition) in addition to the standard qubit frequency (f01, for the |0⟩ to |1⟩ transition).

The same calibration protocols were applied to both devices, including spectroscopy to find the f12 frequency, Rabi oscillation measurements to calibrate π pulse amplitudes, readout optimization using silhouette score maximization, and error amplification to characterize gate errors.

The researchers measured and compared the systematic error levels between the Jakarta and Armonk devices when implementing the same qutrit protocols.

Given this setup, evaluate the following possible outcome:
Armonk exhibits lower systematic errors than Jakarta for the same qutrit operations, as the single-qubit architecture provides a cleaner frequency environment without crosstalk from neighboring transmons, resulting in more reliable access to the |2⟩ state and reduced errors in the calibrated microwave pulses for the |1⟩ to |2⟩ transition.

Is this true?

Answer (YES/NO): NO